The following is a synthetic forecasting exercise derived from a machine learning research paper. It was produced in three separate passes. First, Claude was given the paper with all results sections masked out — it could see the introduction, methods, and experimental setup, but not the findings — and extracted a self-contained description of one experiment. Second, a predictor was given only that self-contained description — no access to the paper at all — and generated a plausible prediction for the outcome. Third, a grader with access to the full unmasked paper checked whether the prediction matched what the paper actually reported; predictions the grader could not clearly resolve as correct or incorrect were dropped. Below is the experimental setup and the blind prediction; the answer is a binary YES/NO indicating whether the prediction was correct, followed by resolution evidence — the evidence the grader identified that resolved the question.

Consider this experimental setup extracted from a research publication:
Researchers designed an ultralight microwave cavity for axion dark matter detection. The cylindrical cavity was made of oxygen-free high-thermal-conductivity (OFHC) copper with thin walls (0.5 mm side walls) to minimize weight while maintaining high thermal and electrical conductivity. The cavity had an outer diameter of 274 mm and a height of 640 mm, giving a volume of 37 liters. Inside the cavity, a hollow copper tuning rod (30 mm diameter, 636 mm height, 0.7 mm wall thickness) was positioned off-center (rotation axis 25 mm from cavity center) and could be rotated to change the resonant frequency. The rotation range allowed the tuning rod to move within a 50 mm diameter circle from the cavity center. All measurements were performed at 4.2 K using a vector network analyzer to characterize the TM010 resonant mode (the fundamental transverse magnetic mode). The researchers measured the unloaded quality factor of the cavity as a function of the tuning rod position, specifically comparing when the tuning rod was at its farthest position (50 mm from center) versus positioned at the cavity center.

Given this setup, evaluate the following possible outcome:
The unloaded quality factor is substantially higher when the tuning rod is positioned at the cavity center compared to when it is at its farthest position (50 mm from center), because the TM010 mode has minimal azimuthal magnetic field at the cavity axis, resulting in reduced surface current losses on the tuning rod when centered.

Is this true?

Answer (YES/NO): NO